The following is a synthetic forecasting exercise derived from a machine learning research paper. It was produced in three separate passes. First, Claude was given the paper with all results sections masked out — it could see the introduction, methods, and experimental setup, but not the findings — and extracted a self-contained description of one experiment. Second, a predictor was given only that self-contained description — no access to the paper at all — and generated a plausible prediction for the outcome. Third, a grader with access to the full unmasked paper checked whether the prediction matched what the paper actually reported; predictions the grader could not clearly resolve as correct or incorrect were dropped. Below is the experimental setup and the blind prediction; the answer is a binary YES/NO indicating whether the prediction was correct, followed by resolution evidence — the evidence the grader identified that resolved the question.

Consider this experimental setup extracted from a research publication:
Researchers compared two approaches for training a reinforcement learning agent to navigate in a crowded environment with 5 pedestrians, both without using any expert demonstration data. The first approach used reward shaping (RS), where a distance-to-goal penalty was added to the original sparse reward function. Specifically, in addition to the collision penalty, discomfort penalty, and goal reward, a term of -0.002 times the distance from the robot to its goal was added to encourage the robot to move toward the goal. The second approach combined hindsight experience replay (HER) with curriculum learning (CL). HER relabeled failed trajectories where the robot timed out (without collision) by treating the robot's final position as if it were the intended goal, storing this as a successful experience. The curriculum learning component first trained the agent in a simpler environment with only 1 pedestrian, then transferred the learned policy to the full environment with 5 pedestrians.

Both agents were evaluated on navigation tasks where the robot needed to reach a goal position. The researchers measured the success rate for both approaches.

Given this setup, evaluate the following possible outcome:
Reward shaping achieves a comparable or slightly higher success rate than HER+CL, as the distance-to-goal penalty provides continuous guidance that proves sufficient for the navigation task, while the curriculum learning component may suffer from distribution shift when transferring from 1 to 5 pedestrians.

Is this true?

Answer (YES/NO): NO